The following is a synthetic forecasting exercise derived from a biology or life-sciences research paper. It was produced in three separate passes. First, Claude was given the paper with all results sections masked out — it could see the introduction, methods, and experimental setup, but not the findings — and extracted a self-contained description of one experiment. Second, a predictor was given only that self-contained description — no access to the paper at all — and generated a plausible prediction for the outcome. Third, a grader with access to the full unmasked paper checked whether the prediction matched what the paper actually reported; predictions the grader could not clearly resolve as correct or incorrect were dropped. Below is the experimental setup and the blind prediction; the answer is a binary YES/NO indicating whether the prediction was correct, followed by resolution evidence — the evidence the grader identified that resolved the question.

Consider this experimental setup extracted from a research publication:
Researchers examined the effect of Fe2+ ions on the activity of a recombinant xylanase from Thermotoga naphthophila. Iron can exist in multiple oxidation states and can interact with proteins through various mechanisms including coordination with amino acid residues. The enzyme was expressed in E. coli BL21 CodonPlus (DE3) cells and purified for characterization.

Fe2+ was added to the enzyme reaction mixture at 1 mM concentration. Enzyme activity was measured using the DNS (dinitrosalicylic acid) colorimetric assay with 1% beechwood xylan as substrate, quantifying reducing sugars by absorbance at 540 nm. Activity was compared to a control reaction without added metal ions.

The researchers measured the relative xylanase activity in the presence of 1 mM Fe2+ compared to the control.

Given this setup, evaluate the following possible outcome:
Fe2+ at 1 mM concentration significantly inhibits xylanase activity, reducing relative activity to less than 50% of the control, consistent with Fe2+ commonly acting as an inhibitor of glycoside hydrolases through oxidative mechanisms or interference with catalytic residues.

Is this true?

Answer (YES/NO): NO